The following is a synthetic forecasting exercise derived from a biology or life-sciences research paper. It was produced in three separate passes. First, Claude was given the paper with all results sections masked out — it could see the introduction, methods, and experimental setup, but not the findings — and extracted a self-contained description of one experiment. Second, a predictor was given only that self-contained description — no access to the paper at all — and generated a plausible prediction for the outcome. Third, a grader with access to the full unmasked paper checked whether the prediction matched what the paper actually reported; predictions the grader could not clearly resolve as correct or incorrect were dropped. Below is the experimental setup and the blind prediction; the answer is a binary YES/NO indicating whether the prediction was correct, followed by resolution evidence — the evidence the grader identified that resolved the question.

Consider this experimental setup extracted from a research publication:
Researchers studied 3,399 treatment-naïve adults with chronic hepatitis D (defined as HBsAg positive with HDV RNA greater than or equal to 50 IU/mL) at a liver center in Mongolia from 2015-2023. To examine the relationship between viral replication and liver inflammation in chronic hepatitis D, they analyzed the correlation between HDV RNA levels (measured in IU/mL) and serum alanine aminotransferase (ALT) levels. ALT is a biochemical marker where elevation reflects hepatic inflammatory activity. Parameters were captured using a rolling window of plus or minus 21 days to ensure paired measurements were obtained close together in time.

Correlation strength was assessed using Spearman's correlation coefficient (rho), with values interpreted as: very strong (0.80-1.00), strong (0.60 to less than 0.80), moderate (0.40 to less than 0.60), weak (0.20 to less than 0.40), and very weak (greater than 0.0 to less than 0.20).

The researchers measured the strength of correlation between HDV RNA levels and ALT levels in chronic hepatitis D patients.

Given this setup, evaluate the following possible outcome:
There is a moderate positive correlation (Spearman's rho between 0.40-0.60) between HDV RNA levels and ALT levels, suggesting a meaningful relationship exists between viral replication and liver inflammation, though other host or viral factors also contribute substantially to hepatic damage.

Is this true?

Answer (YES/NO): NO